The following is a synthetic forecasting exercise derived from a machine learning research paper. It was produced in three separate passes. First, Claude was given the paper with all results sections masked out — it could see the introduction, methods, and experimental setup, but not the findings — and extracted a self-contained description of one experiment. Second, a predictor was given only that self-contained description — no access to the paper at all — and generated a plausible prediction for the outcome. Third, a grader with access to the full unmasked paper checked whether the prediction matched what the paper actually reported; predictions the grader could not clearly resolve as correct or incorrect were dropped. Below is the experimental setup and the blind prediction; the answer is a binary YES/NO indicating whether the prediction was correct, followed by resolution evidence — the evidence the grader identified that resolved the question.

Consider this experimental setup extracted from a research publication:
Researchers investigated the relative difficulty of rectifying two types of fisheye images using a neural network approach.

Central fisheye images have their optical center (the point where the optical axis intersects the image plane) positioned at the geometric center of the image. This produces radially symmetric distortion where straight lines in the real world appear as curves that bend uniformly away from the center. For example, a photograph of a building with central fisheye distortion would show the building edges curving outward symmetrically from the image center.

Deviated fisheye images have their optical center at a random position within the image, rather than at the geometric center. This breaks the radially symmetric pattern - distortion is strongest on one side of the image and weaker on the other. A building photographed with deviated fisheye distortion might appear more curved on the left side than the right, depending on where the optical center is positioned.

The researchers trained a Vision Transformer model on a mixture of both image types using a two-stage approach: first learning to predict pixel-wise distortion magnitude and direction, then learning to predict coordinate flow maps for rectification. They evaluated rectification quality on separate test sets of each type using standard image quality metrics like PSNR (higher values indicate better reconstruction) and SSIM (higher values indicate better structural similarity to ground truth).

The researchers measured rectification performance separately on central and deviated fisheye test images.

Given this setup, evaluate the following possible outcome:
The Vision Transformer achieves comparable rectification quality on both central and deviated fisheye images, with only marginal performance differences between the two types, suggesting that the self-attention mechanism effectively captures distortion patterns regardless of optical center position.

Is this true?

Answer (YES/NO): NO